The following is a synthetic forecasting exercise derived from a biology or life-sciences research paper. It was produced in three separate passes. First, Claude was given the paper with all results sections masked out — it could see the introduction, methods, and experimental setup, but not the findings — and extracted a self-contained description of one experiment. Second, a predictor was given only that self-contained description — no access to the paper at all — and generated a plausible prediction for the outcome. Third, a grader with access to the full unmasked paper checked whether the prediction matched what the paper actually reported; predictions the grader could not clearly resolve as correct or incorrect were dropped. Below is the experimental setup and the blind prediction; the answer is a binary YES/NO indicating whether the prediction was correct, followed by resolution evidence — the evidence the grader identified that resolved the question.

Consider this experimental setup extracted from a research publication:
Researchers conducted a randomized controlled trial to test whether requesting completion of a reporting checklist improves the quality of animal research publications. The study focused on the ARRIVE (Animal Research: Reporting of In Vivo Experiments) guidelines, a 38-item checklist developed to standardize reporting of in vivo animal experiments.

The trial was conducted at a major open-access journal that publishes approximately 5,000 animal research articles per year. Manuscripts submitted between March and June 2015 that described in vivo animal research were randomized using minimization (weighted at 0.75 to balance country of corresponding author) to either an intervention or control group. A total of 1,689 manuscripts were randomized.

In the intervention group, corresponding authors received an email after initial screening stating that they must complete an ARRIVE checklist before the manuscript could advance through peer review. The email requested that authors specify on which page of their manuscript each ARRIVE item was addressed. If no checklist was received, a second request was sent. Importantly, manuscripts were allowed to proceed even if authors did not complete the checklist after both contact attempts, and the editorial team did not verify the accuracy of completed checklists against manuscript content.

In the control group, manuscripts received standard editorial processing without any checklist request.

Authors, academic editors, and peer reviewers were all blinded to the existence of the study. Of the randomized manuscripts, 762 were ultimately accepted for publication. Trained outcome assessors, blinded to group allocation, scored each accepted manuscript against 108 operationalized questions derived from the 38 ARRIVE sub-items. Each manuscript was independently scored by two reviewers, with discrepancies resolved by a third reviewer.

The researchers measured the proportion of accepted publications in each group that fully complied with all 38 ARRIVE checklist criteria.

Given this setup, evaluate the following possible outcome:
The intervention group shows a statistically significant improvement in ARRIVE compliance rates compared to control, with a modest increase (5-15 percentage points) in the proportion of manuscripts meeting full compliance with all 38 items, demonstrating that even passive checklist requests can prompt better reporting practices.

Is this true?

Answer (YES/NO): NO